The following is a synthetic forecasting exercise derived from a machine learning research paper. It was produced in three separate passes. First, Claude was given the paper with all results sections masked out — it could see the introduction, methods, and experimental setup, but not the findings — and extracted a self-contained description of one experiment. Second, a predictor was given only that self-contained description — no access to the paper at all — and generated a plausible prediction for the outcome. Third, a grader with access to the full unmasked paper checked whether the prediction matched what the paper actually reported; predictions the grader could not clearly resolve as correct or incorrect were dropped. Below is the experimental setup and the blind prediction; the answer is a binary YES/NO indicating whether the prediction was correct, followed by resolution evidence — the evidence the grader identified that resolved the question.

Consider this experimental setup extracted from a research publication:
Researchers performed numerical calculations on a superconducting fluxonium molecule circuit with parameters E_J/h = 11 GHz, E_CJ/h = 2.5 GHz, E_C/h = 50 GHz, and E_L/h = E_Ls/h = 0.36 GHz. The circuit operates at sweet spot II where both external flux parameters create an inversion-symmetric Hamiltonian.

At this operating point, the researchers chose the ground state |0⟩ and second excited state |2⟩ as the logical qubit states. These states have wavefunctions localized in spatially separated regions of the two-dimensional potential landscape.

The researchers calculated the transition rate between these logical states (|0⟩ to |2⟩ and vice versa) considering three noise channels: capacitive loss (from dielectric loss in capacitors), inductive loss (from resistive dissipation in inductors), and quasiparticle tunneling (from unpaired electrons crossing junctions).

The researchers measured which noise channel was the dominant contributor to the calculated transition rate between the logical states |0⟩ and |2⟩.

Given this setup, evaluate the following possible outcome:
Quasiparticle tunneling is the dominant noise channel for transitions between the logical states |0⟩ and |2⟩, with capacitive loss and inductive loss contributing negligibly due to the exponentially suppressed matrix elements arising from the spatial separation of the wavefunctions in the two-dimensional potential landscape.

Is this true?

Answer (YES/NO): NO